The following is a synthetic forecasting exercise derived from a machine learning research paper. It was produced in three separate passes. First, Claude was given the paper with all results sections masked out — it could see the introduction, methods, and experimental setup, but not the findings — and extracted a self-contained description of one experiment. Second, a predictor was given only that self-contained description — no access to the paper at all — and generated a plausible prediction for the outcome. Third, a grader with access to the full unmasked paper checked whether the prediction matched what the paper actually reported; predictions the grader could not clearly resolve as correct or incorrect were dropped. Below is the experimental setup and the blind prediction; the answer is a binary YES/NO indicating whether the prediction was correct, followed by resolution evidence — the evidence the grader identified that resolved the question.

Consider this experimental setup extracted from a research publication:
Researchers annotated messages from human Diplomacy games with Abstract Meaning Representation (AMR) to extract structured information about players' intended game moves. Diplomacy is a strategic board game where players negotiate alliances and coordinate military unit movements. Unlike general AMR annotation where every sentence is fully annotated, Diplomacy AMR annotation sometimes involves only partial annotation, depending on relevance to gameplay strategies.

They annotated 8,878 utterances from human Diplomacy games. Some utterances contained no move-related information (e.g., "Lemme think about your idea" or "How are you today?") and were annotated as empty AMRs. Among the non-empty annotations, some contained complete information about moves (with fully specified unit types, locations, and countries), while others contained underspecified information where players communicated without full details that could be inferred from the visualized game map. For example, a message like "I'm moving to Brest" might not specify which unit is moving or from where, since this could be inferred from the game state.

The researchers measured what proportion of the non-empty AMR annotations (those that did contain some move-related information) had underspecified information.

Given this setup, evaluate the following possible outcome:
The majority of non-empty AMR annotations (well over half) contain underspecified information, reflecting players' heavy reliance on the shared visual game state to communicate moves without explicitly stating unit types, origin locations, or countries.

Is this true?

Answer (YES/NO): YES